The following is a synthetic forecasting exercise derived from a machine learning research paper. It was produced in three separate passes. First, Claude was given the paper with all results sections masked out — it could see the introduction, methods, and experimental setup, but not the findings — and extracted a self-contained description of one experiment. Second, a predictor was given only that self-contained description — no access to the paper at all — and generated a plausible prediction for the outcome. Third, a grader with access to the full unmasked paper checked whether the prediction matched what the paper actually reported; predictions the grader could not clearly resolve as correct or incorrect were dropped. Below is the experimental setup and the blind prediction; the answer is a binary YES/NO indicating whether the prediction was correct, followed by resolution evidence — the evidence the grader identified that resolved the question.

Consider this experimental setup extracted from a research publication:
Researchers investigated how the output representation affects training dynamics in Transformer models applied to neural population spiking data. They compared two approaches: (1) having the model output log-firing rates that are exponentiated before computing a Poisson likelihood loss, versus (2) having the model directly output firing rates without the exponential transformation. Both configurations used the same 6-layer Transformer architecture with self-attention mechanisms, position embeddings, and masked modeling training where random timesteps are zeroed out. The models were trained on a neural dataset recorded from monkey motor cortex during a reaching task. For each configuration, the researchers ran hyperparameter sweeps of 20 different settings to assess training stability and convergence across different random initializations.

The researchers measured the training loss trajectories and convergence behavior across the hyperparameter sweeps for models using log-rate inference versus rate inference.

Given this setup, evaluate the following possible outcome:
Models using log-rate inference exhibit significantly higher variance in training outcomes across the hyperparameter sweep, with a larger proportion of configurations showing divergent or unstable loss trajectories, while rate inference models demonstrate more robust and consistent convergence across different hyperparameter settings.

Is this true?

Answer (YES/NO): NO